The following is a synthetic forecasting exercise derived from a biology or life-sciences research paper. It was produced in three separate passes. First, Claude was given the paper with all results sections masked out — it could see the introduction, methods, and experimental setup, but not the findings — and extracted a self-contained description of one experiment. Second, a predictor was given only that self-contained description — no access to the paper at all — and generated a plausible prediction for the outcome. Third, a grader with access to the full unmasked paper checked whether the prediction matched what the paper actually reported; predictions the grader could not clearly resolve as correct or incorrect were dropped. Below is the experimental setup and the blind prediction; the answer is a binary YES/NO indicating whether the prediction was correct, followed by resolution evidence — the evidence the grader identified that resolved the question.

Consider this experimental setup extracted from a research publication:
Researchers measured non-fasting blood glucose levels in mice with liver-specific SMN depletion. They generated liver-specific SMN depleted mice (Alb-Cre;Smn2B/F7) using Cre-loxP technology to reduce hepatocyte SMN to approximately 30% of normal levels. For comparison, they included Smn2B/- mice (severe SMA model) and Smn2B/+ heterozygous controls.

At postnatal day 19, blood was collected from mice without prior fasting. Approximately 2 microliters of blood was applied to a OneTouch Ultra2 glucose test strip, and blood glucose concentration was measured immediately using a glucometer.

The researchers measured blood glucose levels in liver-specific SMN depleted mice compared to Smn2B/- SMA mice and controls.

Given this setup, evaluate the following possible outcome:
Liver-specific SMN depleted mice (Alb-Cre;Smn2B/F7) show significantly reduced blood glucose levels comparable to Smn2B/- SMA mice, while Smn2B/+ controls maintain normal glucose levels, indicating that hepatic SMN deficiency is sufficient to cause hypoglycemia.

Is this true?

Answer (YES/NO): NO